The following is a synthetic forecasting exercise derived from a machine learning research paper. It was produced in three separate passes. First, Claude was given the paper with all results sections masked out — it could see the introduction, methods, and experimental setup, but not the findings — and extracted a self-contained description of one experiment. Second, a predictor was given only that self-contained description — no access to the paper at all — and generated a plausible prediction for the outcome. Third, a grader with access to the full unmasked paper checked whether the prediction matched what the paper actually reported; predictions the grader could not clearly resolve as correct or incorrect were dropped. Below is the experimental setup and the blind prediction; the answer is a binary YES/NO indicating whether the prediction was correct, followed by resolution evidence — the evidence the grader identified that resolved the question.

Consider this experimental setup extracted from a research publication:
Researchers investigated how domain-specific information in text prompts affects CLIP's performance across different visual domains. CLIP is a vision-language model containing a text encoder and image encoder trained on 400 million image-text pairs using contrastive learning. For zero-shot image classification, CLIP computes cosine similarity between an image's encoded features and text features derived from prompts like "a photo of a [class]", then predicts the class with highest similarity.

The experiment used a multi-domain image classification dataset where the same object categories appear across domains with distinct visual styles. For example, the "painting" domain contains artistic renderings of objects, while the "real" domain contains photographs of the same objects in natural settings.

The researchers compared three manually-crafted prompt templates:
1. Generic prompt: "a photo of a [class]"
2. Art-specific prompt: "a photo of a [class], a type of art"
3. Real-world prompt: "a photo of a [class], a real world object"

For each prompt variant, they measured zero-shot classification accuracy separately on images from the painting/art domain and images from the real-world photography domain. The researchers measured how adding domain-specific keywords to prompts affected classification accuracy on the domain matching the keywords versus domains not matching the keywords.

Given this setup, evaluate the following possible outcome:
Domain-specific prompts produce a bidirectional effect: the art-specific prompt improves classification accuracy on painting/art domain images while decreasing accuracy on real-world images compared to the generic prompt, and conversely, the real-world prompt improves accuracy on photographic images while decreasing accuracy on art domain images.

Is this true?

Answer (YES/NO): YES